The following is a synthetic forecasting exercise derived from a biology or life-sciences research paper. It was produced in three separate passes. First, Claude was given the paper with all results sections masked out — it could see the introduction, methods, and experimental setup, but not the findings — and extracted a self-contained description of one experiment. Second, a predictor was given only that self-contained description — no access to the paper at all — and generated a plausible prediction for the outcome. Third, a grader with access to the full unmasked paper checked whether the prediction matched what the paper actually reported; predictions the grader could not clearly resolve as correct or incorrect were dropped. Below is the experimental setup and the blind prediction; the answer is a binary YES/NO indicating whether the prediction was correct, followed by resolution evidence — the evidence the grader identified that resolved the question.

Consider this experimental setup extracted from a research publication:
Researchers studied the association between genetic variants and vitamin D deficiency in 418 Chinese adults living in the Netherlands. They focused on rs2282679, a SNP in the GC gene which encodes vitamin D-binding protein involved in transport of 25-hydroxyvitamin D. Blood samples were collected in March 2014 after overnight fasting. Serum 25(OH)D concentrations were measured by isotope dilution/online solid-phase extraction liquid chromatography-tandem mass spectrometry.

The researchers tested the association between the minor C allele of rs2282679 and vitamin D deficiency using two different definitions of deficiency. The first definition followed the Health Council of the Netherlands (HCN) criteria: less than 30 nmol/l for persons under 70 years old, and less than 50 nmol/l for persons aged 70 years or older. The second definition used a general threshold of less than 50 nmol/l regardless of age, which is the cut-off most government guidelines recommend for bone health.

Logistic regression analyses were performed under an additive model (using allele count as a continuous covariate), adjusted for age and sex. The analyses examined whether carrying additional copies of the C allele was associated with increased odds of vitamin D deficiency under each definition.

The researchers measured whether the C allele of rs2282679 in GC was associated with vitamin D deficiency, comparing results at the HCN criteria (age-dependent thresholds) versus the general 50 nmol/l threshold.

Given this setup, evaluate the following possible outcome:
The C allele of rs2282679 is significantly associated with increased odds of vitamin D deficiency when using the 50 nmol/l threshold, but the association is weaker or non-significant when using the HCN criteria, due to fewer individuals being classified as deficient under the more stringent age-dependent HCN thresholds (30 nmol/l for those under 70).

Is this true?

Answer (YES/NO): NO